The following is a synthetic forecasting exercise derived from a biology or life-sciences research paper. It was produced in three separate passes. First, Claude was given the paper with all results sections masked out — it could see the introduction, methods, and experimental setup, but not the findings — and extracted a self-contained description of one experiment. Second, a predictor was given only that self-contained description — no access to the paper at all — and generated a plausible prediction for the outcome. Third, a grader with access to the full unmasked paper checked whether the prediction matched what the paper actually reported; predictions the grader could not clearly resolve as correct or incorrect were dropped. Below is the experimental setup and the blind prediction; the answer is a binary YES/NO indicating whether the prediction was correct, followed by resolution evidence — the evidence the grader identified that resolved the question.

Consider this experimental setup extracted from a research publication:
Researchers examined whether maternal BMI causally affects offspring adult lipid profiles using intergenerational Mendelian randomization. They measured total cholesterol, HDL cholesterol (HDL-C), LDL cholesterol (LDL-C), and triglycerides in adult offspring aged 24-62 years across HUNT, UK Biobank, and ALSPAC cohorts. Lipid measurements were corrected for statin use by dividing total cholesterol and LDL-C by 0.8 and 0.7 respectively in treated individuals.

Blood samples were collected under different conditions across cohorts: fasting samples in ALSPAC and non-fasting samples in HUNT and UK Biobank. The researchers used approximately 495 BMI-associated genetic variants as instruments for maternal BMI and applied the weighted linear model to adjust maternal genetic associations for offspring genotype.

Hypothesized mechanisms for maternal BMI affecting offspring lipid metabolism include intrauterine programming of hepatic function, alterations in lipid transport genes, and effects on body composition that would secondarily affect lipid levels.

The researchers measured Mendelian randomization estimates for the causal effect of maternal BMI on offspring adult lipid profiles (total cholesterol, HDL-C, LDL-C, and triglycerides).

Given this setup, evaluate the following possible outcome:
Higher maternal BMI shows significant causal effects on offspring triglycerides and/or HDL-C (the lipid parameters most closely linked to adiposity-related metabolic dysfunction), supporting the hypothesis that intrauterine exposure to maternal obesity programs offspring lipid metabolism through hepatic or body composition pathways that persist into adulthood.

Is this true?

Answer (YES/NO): NO